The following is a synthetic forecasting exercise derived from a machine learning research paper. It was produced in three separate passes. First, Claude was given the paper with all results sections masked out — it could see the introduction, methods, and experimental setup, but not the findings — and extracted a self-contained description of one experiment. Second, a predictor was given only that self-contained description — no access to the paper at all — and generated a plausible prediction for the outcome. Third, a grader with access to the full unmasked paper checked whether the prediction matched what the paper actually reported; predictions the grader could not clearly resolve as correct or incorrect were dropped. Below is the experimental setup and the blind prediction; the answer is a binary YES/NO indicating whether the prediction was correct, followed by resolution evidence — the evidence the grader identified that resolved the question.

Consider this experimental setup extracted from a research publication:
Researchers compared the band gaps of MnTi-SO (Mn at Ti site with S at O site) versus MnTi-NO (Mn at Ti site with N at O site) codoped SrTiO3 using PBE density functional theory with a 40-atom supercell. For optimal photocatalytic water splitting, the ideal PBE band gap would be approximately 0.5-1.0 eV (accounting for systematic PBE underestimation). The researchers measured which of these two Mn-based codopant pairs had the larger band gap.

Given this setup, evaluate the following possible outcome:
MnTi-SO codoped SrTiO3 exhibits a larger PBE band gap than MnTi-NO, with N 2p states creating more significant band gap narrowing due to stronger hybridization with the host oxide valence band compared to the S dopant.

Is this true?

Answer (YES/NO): YES